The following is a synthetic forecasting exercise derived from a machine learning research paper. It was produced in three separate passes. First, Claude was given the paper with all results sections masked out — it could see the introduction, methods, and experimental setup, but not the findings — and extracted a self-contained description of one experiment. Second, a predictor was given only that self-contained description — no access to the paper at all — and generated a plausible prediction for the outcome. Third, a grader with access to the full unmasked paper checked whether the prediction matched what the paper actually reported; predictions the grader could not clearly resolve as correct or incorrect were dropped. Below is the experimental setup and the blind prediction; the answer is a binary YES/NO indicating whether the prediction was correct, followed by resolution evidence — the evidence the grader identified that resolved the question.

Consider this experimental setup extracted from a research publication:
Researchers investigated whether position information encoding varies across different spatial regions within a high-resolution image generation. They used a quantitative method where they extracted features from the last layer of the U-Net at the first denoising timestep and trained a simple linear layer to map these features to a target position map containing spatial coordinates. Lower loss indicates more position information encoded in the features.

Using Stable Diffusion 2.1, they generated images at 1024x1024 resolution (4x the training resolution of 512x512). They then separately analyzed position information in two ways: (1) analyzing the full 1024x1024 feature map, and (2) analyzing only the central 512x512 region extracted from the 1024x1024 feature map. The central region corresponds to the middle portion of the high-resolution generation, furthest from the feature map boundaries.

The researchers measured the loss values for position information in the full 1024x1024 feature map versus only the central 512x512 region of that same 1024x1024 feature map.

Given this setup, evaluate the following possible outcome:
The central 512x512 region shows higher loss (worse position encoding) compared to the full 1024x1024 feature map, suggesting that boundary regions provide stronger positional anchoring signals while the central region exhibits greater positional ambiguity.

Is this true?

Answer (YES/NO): YES